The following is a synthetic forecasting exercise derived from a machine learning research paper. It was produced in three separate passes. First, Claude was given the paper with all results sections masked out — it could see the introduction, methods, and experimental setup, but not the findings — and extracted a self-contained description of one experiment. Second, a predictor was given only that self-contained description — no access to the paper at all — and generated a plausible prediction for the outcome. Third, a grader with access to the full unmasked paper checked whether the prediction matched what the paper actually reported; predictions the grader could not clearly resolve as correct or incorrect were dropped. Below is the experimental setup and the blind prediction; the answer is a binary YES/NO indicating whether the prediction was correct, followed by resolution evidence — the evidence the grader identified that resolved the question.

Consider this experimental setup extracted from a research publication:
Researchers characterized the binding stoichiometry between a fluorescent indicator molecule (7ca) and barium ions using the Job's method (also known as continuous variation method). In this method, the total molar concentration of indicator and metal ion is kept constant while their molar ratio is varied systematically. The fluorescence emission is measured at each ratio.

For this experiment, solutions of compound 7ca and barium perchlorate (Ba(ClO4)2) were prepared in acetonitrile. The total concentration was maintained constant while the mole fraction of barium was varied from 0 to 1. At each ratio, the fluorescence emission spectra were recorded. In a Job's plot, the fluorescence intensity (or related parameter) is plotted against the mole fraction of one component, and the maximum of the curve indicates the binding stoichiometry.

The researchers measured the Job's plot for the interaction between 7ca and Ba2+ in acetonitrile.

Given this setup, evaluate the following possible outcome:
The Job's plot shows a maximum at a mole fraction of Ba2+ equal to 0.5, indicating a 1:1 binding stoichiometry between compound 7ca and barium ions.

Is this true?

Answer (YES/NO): YES